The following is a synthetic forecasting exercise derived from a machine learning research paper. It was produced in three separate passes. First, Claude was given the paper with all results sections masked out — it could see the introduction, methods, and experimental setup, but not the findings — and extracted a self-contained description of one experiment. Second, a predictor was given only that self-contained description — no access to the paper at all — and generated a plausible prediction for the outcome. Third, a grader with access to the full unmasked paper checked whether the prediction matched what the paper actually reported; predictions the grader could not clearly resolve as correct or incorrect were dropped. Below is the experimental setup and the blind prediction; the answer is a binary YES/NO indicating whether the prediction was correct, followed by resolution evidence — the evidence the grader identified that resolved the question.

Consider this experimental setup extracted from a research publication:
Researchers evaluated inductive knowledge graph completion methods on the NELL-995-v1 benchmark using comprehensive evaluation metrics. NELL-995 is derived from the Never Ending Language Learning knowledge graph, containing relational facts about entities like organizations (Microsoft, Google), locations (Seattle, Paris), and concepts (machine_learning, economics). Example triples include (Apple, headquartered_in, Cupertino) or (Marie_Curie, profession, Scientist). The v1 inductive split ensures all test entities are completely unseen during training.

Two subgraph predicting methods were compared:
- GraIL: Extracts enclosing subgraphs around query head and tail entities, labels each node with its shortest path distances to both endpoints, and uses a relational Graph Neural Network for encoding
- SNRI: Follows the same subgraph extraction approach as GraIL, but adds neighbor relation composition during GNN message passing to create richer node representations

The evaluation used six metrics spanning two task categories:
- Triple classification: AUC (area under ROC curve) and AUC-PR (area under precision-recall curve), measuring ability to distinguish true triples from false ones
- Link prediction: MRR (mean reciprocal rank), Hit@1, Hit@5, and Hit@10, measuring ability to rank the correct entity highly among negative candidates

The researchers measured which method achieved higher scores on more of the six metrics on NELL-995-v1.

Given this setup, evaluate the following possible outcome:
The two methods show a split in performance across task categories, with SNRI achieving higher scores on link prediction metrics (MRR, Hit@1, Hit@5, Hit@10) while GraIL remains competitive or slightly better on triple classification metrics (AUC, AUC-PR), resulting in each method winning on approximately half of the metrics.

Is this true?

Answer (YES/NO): NO